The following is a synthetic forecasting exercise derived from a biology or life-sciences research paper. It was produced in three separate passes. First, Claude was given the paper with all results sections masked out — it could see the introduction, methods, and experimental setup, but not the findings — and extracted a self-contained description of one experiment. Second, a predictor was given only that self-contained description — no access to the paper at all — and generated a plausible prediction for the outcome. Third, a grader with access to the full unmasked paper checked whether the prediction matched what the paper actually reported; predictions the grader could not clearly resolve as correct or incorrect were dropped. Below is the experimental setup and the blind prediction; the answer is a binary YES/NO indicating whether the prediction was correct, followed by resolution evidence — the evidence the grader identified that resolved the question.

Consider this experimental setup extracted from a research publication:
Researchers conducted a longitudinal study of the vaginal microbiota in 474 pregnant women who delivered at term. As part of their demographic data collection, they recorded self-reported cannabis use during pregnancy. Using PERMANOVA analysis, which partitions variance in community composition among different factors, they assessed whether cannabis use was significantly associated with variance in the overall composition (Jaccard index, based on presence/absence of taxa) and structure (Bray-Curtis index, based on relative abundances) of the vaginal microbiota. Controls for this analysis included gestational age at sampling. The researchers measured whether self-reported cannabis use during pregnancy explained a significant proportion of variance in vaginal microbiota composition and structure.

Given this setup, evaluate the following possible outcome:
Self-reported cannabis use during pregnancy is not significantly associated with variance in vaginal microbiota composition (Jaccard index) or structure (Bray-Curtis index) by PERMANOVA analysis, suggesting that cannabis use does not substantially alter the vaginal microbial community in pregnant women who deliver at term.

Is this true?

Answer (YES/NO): NO